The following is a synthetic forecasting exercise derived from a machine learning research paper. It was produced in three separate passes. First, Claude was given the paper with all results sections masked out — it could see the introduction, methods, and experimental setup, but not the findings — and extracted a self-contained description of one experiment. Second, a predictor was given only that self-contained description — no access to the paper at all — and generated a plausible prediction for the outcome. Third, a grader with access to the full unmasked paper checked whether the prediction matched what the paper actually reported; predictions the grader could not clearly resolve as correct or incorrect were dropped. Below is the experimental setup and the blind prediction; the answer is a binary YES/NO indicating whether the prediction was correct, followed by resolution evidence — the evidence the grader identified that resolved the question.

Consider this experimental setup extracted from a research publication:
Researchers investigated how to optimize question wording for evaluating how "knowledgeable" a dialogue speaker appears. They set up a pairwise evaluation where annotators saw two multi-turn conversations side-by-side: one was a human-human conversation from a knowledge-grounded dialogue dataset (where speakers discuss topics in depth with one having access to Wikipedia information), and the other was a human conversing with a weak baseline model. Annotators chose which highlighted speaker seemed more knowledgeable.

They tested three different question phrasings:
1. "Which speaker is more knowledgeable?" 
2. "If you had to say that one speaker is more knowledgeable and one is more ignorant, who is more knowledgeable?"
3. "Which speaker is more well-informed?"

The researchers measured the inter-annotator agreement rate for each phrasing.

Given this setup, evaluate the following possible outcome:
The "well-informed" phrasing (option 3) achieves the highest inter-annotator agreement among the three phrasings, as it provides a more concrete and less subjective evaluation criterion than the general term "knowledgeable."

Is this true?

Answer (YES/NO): NO